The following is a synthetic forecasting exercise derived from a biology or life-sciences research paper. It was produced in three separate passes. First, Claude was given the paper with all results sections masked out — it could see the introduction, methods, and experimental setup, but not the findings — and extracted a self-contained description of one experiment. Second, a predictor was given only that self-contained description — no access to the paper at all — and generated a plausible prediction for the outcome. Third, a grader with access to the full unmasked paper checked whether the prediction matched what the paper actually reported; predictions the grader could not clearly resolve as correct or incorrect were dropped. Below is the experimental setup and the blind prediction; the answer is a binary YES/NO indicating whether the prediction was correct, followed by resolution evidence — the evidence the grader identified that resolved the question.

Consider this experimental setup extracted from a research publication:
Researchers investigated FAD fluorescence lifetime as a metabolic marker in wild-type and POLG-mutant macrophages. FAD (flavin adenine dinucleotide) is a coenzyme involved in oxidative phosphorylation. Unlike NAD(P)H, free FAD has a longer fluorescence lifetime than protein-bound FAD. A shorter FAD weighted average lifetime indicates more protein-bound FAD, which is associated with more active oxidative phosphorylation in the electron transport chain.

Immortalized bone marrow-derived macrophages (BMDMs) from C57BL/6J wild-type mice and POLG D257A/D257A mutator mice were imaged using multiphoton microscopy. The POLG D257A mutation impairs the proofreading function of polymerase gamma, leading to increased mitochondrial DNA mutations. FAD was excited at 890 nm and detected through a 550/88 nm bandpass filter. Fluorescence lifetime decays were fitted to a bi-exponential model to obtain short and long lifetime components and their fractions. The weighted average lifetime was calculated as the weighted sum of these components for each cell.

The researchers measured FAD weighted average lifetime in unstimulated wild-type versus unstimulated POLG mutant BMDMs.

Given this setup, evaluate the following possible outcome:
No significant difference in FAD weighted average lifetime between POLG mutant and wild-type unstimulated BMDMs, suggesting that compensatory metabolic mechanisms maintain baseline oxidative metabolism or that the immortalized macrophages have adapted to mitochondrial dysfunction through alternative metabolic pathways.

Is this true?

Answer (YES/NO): NO